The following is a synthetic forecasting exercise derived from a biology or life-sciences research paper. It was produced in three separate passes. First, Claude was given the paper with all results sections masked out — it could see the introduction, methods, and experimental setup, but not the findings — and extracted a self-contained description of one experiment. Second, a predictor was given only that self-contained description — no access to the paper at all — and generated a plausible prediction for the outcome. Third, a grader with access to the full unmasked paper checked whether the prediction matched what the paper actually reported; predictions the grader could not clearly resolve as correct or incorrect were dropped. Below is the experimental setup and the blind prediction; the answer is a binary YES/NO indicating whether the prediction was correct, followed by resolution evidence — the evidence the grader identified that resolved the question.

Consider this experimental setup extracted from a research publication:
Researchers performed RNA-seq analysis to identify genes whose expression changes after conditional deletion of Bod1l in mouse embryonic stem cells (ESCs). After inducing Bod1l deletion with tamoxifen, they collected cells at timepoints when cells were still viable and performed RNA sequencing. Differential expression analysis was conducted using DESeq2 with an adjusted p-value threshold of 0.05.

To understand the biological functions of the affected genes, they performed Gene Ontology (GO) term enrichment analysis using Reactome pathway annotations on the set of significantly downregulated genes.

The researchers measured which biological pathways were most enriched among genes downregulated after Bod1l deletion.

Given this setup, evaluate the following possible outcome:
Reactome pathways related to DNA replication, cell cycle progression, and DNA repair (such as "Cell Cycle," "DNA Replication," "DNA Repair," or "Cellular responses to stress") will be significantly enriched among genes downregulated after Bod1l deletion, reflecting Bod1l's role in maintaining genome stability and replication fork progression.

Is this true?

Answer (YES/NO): NO